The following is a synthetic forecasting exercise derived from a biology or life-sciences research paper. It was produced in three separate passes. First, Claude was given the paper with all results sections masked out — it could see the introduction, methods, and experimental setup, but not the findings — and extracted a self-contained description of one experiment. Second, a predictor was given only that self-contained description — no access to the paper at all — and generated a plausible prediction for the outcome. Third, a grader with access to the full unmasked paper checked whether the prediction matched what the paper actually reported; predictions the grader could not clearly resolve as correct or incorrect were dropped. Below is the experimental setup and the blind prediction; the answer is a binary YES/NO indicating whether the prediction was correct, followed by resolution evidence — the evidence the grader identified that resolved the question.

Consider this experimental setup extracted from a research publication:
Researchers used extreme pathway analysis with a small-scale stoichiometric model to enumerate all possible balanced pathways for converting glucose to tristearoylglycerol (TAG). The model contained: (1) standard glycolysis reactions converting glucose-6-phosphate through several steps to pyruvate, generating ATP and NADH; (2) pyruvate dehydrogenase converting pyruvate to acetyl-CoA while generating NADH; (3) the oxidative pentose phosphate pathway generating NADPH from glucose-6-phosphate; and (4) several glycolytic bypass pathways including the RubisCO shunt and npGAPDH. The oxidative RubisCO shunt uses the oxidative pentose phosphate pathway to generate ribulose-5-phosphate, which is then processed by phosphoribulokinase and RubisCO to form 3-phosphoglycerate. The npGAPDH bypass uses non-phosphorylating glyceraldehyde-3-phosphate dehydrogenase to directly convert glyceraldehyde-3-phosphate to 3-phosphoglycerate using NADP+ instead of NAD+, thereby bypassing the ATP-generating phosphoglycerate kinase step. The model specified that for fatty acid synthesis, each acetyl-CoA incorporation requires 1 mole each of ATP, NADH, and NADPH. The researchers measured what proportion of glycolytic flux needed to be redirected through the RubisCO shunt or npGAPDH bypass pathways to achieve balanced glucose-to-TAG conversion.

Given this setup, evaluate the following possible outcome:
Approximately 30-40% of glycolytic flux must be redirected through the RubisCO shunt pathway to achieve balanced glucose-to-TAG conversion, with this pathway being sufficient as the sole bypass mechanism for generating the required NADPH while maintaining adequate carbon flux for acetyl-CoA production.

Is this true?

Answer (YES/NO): NO